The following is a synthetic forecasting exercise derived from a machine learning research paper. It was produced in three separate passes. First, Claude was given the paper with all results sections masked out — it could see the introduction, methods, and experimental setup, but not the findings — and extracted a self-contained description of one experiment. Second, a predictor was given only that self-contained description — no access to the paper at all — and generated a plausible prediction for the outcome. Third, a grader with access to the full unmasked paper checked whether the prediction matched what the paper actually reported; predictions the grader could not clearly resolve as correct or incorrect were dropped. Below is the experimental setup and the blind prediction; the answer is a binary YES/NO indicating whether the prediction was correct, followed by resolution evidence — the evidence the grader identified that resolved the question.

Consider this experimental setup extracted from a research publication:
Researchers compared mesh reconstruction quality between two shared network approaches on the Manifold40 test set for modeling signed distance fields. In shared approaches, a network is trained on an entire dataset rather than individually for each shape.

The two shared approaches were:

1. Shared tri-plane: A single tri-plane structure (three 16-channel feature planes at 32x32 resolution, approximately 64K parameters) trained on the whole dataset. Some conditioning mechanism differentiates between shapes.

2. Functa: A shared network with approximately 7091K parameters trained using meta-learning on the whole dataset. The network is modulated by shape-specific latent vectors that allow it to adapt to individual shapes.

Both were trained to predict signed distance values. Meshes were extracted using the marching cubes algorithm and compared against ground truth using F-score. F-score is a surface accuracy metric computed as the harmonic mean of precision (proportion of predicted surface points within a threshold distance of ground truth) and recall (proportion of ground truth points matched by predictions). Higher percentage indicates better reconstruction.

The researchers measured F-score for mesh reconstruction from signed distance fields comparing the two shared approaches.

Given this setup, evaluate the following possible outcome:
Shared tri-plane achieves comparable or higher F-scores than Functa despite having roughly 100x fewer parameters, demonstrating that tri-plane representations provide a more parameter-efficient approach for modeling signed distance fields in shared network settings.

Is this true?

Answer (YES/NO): YES